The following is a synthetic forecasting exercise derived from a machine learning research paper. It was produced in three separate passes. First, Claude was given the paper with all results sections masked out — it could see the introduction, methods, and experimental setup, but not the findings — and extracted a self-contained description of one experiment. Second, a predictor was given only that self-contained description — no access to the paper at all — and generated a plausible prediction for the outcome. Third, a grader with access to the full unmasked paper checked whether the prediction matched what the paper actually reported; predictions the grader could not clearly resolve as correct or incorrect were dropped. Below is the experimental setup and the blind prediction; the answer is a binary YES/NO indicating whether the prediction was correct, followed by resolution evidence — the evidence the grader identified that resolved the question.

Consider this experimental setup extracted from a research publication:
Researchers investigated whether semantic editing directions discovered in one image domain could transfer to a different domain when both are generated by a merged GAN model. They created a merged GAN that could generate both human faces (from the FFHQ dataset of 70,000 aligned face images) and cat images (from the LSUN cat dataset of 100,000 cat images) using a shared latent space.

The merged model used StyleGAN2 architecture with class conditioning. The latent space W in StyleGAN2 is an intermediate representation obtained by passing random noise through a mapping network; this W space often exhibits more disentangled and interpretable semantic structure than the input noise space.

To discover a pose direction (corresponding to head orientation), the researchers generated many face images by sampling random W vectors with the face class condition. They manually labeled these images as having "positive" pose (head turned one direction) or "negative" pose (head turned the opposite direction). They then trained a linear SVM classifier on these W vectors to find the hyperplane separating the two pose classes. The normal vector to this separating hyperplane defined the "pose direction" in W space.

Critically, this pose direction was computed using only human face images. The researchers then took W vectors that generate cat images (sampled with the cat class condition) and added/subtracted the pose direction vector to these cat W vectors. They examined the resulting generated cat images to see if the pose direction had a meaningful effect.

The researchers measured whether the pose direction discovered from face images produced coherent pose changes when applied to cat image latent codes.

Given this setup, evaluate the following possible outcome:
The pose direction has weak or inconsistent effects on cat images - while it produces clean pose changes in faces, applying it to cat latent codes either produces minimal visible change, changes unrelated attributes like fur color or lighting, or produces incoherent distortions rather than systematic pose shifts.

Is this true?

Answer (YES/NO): NO